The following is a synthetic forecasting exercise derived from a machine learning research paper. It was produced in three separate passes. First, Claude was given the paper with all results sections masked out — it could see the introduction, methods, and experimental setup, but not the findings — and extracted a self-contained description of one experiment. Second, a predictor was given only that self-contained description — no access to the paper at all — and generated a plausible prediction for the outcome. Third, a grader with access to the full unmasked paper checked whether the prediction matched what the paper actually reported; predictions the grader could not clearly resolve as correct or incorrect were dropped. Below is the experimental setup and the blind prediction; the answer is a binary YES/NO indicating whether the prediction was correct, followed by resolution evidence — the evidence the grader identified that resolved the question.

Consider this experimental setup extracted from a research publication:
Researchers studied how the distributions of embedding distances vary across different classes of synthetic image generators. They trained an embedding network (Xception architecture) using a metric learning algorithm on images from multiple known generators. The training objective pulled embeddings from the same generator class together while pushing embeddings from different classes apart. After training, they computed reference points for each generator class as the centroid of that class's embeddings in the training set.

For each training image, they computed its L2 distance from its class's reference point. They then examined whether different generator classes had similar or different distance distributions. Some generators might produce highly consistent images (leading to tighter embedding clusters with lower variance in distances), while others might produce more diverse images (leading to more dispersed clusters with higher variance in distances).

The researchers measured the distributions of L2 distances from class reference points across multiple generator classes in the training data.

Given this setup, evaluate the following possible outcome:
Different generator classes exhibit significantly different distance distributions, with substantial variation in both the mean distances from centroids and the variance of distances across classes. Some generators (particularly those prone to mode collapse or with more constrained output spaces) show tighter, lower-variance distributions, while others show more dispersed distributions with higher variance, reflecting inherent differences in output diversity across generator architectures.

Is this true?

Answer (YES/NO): YES